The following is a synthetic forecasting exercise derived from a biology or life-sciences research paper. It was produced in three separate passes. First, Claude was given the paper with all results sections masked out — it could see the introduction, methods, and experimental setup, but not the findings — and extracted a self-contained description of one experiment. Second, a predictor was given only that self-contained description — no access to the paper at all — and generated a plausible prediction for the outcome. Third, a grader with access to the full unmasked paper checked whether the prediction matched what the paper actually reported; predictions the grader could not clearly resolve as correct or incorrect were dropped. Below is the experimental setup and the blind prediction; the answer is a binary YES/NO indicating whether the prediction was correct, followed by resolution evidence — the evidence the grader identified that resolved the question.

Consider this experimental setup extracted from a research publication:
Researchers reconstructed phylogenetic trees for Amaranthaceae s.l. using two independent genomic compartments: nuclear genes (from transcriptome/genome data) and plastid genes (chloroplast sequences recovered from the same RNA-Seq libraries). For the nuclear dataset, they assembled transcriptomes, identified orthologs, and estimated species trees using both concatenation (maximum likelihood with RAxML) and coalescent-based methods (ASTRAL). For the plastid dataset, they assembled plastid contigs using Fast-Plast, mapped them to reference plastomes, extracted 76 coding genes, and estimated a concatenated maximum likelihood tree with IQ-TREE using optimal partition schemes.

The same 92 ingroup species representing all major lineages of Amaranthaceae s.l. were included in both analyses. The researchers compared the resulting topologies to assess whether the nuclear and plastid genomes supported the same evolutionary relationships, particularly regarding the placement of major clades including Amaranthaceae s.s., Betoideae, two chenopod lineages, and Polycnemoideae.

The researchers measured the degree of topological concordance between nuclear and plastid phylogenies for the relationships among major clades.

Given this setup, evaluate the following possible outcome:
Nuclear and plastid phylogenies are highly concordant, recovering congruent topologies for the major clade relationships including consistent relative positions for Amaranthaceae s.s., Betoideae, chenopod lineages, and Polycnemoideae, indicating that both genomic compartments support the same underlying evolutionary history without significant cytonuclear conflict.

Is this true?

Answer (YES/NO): NO